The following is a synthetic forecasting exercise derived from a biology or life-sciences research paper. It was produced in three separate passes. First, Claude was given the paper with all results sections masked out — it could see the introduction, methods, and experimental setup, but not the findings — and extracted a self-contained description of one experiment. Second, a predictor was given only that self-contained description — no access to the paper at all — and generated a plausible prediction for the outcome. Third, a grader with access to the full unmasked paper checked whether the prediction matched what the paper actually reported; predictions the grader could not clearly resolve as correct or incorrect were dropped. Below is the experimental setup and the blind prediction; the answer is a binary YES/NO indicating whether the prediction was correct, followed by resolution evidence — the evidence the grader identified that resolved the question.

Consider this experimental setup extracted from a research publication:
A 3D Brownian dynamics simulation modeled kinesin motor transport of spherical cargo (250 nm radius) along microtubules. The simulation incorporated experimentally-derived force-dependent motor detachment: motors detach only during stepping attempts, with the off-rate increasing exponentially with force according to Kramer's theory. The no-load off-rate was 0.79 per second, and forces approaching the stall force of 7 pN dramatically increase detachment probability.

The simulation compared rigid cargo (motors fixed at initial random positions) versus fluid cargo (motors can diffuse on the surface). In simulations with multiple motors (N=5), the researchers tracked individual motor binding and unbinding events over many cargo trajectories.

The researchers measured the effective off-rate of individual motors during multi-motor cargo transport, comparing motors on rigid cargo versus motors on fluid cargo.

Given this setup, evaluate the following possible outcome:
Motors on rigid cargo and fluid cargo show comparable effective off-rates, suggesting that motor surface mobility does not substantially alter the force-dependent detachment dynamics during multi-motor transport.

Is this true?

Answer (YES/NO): NO